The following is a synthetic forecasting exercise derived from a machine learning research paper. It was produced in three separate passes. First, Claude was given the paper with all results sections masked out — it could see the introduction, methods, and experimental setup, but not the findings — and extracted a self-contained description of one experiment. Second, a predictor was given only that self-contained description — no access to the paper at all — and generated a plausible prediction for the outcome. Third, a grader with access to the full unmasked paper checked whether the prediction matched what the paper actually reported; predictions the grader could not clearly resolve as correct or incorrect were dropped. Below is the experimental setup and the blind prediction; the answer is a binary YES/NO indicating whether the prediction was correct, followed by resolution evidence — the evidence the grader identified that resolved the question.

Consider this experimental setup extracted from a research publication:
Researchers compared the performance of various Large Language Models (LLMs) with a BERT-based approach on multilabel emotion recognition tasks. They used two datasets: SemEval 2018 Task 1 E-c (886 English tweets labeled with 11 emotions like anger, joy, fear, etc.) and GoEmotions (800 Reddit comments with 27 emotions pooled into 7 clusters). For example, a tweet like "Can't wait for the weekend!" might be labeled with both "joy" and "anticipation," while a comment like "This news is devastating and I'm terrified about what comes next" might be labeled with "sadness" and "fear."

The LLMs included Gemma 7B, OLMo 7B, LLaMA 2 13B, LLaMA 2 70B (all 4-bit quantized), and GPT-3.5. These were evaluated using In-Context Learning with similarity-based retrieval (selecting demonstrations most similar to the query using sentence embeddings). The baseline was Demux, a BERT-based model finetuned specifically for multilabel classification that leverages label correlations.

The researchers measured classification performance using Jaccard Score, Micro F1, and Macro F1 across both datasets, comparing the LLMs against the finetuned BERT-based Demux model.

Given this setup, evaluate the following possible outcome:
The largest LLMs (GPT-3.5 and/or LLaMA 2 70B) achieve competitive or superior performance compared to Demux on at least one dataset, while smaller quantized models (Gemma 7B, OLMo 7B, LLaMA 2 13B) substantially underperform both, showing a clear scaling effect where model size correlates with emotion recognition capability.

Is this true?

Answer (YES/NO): NO